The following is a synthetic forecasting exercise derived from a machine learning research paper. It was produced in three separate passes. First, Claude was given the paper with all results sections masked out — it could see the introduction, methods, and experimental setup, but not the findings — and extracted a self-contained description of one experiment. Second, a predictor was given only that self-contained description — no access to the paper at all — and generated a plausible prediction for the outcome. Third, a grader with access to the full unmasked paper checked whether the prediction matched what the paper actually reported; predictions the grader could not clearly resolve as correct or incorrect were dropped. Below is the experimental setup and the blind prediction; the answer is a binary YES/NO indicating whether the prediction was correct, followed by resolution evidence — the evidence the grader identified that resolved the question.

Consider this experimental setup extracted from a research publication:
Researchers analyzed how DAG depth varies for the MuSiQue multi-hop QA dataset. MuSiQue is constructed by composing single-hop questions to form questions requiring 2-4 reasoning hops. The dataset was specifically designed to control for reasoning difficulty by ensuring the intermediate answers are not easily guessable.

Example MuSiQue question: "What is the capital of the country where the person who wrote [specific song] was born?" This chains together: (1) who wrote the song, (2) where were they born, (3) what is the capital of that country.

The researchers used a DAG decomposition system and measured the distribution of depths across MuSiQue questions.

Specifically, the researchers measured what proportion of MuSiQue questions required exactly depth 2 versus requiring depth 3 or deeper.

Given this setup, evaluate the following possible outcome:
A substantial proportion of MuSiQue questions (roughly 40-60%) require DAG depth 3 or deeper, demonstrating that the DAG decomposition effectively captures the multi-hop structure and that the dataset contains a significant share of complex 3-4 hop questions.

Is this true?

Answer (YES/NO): NO